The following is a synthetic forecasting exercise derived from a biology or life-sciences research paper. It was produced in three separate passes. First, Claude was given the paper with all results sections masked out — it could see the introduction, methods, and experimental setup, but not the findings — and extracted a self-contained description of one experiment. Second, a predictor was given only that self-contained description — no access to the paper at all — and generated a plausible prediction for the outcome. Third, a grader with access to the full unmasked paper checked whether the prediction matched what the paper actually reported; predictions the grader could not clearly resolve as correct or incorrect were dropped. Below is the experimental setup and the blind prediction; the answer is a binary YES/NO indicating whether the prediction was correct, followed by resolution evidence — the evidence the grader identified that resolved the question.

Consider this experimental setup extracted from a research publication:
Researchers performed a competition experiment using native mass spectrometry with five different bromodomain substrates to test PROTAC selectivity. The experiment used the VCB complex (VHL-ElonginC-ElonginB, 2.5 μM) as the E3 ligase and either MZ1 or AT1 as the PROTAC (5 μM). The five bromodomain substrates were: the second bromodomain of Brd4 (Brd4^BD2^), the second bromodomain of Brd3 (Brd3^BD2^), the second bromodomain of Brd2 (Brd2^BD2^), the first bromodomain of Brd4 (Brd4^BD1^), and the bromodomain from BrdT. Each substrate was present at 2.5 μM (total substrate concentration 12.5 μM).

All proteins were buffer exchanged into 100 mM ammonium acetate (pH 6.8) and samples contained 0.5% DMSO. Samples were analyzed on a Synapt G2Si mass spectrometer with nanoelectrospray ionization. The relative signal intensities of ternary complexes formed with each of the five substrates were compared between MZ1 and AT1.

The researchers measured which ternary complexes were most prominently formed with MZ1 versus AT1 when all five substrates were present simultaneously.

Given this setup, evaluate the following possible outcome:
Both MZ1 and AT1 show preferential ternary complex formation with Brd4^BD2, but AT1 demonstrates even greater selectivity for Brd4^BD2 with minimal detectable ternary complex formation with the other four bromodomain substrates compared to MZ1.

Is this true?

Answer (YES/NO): YES